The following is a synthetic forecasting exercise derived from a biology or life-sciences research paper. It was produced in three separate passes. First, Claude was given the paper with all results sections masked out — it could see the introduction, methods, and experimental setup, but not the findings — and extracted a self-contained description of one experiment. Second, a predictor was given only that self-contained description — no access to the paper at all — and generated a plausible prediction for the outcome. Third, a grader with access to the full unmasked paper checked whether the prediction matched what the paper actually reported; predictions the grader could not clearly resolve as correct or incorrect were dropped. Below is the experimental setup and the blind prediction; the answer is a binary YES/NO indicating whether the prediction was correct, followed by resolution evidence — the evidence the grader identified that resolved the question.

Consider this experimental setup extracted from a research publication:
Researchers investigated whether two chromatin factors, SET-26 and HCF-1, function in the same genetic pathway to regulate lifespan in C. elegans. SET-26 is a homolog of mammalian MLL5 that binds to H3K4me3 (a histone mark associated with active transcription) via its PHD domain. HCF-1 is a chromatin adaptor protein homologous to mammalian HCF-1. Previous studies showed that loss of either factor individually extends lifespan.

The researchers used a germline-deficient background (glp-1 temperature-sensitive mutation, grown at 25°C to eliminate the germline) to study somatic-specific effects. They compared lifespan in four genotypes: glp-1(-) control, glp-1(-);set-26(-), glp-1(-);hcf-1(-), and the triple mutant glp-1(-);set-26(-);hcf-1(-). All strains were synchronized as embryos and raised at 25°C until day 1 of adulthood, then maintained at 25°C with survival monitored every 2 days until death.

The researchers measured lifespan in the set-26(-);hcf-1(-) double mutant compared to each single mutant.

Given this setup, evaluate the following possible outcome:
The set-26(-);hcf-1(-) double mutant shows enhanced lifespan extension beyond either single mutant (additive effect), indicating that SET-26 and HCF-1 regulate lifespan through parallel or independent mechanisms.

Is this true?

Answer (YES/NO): NO